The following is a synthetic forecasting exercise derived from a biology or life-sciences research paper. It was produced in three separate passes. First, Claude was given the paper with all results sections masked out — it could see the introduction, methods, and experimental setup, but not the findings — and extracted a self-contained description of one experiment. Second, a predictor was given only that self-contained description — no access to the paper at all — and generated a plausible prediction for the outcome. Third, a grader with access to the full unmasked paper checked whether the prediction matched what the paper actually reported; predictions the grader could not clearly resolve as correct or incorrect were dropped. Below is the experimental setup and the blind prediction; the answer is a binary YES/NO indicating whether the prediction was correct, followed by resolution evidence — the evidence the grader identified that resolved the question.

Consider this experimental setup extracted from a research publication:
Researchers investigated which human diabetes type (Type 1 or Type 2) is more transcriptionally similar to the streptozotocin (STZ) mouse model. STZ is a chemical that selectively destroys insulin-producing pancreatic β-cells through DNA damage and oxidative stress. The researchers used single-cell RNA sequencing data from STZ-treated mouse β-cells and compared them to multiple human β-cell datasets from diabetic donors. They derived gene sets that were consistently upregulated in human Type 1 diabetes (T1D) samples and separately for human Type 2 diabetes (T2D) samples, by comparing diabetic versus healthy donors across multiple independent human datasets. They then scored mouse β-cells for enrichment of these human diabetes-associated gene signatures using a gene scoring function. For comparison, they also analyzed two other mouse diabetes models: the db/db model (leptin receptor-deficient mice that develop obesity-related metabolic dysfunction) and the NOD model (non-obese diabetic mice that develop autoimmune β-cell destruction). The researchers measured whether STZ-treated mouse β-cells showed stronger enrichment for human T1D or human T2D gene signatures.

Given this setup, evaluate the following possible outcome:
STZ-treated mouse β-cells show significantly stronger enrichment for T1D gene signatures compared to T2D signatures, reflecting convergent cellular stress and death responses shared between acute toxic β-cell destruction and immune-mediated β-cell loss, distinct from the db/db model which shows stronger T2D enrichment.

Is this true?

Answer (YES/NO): NO